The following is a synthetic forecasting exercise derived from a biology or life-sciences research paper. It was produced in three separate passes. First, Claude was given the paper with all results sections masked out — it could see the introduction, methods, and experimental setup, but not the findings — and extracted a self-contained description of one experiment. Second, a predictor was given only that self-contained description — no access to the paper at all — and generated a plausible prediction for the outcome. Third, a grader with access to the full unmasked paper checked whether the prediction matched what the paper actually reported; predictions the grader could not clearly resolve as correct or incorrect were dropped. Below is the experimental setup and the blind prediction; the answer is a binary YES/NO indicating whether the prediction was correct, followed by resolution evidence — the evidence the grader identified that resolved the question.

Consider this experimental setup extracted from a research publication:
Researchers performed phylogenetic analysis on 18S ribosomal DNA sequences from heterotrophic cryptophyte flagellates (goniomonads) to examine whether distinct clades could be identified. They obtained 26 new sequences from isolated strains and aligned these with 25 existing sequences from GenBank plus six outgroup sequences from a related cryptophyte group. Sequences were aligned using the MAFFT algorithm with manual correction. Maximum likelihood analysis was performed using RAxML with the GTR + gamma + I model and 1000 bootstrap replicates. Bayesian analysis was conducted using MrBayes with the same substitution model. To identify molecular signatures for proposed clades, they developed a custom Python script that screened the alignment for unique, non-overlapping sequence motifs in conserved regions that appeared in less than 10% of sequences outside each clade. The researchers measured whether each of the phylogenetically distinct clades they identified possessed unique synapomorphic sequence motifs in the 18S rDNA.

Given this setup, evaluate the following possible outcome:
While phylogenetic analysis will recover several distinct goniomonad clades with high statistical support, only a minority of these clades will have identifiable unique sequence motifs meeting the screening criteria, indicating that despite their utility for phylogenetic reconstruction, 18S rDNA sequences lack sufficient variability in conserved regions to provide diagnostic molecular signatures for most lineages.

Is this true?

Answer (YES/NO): NO